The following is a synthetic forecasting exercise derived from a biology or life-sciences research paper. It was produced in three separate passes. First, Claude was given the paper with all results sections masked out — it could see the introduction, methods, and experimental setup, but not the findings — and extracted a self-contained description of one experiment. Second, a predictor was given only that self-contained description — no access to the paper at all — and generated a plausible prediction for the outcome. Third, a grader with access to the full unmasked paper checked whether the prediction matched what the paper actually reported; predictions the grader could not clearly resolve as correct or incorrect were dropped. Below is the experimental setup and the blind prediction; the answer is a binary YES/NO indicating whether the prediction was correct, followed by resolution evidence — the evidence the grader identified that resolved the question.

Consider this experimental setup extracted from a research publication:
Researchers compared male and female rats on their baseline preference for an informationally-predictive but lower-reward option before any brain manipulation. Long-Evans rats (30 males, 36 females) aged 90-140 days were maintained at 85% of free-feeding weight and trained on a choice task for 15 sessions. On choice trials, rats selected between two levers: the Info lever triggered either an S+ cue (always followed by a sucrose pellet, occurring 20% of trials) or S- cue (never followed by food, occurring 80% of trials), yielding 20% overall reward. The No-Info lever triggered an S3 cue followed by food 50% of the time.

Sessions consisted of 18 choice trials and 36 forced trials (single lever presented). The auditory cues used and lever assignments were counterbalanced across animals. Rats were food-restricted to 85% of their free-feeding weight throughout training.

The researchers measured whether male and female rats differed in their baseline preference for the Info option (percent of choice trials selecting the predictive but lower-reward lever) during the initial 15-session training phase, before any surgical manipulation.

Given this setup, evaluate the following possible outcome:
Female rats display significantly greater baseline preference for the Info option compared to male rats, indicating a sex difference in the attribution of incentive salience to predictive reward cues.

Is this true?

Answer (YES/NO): NO